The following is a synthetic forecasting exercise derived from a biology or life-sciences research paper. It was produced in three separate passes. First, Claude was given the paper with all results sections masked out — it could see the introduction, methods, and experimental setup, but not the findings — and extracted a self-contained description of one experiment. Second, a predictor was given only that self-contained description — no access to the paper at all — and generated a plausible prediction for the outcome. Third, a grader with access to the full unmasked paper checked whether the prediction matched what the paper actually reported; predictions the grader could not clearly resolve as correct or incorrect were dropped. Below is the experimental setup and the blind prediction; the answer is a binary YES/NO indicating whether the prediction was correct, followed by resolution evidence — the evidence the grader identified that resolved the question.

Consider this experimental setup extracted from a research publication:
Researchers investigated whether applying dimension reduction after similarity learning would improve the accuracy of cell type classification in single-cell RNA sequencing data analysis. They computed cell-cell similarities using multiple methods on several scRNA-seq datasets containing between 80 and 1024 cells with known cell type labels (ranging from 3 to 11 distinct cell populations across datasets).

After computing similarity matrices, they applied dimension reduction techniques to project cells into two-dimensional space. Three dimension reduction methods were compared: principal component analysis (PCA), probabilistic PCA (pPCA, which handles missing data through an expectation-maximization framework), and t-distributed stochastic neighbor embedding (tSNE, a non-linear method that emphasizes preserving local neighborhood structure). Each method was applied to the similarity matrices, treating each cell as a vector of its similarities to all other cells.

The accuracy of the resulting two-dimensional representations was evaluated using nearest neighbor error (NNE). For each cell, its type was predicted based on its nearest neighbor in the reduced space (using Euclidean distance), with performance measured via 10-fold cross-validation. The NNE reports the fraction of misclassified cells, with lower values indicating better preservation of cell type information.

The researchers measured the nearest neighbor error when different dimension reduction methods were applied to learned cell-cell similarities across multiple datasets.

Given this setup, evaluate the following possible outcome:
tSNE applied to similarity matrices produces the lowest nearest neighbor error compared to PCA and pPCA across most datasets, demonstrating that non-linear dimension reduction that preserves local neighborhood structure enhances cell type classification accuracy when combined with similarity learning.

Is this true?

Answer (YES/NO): YES